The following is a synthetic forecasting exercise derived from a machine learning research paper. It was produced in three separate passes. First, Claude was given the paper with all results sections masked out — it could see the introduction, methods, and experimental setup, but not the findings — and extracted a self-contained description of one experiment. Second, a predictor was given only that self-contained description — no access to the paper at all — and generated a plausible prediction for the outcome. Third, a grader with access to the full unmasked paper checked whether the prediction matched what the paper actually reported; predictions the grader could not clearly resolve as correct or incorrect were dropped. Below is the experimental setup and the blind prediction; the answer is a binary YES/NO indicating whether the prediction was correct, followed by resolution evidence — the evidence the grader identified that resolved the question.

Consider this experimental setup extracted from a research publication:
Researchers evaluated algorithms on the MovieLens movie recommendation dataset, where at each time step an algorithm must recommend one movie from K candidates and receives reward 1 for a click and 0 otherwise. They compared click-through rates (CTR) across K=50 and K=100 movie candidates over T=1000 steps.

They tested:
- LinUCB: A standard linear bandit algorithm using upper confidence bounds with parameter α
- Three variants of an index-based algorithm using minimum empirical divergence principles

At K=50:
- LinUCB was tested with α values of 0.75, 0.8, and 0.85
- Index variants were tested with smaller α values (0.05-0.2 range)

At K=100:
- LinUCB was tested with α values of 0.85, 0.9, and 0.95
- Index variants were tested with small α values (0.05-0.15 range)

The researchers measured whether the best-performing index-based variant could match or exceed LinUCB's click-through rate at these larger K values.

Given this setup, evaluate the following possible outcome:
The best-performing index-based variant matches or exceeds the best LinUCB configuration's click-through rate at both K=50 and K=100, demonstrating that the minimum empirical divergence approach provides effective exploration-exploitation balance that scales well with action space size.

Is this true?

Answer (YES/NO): NO